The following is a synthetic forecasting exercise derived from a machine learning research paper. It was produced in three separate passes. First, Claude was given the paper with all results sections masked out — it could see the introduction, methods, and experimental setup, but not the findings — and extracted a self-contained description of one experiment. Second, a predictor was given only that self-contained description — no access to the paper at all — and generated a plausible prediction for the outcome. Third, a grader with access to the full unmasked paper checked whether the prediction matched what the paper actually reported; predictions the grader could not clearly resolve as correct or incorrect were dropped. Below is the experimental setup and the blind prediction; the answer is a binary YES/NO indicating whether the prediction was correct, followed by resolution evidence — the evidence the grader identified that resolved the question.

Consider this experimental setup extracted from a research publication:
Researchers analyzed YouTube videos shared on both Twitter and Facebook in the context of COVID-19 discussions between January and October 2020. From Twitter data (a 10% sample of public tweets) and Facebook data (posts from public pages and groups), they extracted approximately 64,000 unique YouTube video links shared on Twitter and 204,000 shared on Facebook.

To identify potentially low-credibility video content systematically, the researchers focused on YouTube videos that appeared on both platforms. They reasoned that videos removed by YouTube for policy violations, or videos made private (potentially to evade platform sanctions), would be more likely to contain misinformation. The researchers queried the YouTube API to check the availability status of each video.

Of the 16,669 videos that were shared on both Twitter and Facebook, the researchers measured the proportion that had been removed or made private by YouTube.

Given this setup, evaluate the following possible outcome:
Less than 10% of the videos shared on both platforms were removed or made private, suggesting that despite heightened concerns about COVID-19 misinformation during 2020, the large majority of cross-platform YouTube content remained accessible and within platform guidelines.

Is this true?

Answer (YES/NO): NO